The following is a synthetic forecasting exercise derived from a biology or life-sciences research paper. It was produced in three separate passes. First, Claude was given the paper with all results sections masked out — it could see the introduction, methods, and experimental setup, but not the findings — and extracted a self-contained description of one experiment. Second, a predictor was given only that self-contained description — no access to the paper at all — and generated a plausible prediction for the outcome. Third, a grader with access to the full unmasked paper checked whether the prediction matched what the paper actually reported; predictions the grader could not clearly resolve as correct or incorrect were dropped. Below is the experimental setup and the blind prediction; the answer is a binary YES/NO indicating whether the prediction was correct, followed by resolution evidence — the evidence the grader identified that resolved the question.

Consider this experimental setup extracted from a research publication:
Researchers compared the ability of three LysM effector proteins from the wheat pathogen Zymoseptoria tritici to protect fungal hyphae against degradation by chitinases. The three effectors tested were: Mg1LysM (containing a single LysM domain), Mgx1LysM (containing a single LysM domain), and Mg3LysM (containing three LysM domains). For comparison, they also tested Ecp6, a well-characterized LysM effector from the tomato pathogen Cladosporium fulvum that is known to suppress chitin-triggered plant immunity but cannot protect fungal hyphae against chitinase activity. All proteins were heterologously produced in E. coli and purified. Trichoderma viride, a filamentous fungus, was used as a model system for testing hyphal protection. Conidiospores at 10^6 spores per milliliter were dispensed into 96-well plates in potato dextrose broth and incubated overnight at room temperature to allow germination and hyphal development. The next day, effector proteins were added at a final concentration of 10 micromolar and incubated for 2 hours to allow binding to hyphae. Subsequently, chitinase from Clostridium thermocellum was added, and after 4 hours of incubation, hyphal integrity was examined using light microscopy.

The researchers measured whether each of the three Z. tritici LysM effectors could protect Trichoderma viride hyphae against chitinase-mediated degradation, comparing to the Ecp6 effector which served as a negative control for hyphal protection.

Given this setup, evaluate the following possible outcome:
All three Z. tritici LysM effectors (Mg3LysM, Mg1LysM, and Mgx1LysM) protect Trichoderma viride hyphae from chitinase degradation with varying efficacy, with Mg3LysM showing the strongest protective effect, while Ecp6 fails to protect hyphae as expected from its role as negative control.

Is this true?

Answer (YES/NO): NO